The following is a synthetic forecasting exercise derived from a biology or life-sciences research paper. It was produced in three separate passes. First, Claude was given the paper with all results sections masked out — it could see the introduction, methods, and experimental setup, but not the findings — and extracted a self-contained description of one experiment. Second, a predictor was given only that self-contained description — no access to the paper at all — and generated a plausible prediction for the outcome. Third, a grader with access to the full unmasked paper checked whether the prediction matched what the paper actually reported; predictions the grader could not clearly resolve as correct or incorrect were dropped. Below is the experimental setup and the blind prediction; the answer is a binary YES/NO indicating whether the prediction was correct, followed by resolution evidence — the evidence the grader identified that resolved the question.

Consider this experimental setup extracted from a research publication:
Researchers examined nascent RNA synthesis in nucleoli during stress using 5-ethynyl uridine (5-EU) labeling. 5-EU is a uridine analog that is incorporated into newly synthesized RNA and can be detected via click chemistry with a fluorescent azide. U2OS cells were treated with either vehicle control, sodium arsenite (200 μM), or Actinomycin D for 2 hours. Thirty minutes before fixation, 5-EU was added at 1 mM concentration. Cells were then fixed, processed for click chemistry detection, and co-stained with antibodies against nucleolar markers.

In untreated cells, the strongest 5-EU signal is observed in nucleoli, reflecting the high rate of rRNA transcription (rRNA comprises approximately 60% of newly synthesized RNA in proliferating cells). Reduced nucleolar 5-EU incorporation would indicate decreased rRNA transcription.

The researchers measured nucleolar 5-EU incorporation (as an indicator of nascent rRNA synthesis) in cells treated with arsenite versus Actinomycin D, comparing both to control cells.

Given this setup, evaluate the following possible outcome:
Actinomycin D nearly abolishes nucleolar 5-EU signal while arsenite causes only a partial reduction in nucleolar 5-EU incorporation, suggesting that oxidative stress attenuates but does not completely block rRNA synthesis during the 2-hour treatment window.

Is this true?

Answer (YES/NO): NO